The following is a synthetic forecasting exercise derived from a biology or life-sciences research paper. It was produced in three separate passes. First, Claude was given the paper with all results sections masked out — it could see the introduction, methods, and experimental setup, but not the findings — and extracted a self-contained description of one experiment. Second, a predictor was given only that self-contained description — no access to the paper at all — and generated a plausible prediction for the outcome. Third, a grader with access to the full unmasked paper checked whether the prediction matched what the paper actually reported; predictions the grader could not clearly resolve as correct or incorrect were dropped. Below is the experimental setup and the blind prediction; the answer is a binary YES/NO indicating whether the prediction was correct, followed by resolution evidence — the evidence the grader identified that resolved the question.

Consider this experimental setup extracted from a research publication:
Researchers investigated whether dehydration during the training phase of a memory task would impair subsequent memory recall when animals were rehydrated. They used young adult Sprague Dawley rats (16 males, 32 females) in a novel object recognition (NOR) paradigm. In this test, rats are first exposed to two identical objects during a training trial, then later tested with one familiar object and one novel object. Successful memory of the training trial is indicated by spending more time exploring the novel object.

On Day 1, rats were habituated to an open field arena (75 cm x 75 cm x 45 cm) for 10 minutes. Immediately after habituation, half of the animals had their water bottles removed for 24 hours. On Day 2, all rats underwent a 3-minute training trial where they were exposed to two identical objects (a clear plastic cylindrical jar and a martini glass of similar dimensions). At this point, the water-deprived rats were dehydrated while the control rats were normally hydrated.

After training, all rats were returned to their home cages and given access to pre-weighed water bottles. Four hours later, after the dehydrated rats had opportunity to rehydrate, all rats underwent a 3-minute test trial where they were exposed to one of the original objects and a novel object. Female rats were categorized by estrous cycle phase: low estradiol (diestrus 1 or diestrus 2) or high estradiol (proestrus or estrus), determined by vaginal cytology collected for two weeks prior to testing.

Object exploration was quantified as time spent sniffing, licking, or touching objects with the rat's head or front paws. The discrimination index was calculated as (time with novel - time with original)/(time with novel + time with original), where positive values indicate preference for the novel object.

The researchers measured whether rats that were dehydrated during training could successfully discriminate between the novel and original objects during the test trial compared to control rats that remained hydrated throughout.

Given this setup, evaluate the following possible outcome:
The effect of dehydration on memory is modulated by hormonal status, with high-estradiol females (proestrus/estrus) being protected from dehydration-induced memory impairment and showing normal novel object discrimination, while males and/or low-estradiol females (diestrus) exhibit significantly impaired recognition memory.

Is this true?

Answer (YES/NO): NO